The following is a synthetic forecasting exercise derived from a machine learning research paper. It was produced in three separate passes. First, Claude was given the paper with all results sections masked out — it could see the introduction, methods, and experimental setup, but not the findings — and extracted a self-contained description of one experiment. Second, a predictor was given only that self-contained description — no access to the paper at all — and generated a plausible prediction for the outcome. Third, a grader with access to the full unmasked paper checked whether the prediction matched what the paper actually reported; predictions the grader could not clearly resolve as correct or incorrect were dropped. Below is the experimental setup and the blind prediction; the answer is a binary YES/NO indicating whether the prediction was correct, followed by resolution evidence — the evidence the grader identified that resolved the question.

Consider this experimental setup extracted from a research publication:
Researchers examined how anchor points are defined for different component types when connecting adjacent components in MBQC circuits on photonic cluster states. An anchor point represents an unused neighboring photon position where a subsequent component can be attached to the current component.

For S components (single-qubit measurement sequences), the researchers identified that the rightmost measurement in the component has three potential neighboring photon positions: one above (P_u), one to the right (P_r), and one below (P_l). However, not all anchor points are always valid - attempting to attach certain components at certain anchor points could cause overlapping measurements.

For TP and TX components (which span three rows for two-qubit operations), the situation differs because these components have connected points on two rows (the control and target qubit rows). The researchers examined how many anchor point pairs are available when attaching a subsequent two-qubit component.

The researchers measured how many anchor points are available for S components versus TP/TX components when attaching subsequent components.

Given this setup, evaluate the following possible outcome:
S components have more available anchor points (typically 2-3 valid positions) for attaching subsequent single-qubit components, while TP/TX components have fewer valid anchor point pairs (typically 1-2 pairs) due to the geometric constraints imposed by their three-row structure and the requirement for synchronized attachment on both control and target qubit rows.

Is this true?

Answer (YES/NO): YES